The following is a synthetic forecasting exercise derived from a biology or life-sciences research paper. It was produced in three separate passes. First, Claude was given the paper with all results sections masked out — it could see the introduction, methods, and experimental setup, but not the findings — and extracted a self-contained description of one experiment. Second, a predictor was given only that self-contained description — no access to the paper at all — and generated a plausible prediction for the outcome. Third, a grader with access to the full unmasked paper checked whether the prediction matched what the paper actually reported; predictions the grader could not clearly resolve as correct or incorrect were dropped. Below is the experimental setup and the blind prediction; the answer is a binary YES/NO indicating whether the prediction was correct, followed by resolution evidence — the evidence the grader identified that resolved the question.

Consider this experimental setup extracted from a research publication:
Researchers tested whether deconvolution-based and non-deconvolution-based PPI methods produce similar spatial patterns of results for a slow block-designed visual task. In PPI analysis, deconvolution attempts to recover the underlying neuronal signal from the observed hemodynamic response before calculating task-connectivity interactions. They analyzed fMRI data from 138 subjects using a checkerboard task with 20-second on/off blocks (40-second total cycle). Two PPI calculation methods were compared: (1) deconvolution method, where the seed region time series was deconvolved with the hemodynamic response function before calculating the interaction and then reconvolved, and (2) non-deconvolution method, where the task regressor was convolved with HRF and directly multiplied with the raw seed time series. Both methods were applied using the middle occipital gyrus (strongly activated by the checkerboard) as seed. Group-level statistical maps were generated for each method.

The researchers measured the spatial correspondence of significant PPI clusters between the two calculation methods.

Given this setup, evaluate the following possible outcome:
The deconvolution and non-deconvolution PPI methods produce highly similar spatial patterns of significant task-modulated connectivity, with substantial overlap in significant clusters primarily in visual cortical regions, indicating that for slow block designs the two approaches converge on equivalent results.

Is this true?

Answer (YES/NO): NO